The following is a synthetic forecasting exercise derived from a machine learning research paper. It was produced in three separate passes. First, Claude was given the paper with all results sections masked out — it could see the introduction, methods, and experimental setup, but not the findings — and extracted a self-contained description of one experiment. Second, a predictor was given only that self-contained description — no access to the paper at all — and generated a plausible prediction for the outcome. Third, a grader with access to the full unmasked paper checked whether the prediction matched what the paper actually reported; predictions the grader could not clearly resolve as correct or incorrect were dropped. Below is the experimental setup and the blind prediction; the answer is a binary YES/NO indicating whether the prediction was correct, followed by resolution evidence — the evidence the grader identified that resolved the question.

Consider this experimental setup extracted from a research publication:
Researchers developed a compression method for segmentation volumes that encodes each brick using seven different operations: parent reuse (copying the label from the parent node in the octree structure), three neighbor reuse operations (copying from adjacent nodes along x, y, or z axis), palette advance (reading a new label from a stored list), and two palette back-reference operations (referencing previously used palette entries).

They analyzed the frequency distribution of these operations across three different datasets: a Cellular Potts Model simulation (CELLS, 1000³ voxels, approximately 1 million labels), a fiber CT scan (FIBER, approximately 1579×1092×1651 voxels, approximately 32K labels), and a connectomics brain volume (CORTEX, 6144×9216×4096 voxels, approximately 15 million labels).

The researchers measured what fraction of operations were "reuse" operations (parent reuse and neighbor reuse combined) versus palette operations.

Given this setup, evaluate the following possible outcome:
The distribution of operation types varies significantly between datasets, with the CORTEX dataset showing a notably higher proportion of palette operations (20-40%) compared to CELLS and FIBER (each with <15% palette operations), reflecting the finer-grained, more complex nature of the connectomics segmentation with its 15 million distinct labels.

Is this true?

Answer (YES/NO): NO